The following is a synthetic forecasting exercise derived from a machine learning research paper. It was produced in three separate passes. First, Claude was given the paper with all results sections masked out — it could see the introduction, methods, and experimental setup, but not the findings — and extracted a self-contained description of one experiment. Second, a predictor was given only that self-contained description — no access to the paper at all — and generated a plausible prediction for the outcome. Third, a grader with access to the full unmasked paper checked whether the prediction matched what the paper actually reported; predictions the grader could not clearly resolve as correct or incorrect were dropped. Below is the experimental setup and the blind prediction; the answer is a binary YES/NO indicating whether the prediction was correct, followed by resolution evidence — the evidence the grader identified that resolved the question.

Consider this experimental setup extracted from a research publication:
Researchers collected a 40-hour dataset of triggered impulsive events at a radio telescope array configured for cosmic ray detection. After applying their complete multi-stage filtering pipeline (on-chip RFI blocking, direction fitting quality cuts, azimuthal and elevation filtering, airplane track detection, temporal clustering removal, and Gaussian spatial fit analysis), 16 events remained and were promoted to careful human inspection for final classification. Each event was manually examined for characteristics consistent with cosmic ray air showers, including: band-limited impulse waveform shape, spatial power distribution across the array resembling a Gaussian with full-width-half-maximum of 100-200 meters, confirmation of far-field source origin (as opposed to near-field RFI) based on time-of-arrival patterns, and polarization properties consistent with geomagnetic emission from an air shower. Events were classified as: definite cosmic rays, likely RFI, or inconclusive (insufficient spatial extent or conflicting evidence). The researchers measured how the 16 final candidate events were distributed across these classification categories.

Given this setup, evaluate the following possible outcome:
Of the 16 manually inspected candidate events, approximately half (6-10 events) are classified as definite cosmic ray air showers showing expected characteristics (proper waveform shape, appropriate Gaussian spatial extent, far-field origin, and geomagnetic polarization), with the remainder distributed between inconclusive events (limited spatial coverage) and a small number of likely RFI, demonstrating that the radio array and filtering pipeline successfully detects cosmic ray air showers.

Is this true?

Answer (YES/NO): YES